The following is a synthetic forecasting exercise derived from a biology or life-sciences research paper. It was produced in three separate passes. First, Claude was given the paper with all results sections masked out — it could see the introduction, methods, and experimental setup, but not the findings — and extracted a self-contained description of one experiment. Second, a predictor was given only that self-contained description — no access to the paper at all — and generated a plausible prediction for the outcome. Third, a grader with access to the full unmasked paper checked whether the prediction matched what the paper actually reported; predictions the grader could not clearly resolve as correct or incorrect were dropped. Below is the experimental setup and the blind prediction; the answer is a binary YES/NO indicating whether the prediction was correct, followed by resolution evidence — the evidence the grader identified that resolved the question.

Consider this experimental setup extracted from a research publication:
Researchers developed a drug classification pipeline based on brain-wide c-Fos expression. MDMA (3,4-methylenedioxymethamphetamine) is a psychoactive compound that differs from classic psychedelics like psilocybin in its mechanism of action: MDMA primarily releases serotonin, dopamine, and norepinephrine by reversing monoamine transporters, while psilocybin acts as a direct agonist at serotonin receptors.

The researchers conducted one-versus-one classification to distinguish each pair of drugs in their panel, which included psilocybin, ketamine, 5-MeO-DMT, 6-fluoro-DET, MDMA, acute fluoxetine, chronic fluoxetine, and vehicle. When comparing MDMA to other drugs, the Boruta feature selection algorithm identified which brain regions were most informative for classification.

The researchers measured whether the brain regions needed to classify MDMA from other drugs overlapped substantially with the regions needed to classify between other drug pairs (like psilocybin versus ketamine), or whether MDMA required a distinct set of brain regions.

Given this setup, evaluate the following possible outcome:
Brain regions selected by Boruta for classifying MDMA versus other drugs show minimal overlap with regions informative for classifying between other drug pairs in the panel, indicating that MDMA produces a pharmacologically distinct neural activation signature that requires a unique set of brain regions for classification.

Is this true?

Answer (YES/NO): NO